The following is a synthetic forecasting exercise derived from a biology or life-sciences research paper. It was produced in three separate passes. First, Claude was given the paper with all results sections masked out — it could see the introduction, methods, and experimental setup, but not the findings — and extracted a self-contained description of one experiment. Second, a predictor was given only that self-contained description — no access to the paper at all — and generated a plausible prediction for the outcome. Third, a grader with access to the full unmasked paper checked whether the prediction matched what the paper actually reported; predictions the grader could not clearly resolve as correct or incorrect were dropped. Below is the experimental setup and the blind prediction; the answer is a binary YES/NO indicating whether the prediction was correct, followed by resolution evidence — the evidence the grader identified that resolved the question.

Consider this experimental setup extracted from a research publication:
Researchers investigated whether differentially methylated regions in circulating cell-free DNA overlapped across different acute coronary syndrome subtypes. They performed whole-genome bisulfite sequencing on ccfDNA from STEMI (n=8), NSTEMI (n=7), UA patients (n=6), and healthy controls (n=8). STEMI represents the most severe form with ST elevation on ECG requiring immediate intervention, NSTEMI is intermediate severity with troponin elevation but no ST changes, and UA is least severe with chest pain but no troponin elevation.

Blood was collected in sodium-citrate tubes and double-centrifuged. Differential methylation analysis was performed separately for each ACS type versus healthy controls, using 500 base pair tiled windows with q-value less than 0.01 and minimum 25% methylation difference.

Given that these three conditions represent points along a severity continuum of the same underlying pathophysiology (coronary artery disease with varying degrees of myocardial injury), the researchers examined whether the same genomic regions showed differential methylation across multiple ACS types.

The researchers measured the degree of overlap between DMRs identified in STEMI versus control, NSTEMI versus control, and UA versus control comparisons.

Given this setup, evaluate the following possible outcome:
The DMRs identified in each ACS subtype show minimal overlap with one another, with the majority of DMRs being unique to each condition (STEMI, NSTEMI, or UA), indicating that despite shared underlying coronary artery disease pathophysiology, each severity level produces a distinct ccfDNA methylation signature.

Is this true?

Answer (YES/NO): YES